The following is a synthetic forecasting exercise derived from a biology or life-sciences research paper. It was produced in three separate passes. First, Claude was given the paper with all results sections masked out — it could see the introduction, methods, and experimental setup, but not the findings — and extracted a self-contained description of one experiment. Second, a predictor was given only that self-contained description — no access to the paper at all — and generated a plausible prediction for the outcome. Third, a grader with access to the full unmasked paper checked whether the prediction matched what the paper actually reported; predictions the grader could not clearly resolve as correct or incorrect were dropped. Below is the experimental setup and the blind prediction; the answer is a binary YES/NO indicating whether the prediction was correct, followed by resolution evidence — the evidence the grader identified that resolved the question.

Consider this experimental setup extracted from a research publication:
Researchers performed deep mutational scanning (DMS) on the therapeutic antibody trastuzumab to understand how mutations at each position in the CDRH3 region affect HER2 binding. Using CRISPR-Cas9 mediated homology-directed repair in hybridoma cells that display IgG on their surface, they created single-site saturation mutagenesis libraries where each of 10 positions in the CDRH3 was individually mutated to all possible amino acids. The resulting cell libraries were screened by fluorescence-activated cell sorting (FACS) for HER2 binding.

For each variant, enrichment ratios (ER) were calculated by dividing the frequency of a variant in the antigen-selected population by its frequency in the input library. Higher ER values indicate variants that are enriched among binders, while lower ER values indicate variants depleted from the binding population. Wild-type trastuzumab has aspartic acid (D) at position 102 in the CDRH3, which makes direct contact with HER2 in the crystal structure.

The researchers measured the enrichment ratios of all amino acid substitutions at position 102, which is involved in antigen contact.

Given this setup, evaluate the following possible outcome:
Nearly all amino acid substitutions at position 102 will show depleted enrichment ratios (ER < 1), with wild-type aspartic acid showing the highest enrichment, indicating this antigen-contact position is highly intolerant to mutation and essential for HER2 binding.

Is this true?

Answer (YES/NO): NO